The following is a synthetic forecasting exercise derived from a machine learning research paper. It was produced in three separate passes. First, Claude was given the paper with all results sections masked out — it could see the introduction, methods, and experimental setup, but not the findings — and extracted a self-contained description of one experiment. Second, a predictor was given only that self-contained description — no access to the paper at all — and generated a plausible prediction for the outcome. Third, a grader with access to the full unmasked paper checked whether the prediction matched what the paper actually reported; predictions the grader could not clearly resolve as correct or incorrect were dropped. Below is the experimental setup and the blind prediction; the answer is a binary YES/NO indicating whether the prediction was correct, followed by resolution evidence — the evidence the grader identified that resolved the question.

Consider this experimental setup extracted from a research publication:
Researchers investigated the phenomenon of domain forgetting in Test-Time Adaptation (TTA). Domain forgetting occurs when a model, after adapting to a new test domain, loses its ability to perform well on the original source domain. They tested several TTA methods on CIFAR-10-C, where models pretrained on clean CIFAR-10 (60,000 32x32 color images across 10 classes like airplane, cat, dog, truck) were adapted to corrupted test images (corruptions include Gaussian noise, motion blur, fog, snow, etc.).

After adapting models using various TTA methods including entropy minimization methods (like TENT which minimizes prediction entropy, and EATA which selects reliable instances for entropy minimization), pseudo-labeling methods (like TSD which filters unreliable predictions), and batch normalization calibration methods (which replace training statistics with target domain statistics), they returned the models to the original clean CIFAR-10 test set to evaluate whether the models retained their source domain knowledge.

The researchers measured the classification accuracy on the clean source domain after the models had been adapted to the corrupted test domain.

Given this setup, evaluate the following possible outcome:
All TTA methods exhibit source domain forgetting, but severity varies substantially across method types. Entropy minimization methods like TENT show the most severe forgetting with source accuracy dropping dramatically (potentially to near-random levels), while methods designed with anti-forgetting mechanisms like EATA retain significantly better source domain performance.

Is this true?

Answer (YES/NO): NO